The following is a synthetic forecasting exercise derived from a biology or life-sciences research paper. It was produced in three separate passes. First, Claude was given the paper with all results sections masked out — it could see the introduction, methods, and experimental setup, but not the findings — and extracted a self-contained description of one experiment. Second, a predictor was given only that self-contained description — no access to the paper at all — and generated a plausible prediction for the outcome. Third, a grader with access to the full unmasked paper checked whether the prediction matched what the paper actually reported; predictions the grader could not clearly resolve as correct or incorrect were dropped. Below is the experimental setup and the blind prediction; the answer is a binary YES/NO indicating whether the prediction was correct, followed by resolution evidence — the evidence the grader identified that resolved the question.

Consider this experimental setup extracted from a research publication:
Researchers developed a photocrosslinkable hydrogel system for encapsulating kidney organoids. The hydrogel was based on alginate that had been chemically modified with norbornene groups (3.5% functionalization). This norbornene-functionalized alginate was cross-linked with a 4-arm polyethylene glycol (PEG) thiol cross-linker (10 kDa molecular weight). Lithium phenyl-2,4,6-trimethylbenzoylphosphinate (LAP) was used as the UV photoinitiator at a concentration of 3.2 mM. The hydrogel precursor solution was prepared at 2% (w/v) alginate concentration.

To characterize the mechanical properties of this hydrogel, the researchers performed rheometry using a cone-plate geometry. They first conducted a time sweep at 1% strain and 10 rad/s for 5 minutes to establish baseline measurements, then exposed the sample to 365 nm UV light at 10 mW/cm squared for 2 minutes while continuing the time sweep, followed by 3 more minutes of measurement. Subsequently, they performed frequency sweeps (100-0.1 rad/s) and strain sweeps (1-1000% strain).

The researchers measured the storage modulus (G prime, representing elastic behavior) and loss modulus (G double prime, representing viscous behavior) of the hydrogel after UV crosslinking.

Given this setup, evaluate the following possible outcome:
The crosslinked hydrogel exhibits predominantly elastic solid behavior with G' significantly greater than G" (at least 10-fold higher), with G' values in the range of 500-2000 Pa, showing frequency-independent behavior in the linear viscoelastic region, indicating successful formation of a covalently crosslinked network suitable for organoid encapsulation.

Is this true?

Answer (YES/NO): NO